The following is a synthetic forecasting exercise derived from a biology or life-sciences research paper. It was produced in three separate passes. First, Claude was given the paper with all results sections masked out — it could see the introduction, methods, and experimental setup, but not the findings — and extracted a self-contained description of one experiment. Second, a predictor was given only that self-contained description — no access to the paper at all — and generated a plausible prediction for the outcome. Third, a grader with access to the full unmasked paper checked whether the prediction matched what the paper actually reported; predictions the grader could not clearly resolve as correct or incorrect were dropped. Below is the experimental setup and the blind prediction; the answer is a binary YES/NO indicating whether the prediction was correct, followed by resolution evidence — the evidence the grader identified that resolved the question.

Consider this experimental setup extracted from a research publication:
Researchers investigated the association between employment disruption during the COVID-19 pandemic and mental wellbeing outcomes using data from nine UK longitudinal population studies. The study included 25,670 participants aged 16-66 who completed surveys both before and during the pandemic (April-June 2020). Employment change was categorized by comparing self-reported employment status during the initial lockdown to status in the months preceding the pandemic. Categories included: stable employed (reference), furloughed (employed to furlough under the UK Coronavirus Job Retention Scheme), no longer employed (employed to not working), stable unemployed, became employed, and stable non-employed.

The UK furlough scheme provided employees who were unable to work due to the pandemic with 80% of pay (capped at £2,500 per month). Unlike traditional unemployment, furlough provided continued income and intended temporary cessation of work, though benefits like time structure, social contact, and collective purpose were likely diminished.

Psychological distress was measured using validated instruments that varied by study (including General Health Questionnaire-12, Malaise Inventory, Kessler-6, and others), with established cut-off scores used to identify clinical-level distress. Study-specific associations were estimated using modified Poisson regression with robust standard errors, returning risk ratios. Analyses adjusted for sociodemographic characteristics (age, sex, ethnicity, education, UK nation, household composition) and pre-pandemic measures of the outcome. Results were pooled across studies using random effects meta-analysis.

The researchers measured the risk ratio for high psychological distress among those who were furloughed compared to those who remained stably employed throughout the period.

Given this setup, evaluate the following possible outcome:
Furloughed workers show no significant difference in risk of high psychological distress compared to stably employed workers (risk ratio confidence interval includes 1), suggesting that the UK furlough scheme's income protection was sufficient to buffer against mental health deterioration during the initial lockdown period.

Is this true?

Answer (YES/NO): NO